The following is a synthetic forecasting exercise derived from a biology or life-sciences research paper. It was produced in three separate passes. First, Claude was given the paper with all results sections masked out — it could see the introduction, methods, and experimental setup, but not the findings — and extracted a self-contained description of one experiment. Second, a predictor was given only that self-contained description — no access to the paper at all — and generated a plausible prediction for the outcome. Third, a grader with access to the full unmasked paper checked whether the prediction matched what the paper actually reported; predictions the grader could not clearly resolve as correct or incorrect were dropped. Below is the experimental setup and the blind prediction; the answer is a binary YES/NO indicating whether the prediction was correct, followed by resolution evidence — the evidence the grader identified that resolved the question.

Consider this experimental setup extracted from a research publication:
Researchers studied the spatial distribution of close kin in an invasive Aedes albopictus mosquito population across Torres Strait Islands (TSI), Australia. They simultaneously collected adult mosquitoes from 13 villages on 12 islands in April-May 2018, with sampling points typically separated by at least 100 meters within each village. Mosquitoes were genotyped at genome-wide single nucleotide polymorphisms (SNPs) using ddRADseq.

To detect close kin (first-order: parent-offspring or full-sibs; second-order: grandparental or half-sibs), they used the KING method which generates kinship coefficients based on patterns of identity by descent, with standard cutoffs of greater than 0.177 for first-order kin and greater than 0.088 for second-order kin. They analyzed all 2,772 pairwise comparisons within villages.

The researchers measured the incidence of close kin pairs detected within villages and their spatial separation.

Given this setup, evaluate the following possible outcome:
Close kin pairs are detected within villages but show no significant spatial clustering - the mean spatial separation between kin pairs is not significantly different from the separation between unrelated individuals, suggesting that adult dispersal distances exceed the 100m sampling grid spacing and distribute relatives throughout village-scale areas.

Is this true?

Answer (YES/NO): NO